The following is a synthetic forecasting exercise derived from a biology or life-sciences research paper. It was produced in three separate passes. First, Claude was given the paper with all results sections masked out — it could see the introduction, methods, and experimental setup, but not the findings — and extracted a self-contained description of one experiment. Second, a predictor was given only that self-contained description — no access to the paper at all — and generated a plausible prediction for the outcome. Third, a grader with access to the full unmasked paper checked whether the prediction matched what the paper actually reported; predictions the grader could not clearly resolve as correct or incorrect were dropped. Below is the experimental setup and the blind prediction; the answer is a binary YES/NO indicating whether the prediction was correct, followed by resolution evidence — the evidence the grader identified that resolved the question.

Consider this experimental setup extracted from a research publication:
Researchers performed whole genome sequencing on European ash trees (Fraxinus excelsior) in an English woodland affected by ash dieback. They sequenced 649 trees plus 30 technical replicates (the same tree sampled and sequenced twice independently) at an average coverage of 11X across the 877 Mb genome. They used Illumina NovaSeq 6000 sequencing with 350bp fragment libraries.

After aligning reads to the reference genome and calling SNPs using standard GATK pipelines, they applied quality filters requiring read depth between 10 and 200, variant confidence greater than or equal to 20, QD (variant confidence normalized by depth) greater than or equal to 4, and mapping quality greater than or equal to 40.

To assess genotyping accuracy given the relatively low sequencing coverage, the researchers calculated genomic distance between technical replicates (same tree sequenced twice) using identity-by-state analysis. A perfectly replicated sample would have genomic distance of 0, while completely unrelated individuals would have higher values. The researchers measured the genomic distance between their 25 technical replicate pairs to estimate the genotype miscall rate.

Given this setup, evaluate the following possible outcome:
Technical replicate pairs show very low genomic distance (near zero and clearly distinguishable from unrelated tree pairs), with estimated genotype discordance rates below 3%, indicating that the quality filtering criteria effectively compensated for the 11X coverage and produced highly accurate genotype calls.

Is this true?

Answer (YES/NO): NO